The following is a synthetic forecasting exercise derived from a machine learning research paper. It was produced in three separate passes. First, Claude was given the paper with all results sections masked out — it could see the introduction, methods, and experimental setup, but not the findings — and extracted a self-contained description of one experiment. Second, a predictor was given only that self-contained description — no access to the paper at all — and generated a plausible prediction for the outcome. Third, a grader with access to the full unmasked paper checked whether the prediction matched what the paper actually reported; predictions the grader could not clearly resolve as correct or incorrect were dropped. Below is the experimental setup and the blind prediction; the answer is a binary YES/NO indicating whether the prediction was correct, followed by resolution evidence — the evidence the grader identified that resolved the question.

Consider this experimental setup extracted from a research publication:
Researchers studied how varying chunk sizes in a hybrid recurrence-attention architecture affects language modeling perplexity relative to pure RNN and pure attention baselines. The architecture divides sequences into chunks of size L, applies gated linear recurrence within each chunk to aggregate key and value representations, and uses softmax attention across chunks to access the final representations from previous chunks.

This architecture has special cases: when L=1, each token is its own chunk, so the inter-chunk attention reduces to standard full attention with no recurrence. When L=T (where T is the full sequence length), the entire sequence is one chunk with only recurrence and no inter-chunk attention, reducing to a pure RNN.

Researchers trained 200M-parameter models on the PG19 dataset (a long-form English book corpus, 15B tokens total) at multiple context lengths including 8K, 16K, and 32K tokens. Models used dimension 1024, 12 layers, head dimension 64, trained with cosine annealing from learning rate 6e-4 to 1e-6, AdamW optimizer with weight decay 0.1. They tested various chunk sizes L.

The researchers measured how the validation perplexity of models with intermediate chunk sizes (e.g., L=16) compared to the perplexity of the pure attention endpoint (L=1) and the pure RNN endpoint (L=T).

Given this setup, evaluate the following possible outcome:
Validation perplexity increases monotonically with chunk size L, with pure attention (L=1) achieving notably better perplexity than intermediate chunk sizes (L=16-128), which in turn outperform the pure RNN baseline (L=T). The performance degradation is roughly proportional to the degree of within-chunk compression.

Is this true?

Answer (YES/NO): NO